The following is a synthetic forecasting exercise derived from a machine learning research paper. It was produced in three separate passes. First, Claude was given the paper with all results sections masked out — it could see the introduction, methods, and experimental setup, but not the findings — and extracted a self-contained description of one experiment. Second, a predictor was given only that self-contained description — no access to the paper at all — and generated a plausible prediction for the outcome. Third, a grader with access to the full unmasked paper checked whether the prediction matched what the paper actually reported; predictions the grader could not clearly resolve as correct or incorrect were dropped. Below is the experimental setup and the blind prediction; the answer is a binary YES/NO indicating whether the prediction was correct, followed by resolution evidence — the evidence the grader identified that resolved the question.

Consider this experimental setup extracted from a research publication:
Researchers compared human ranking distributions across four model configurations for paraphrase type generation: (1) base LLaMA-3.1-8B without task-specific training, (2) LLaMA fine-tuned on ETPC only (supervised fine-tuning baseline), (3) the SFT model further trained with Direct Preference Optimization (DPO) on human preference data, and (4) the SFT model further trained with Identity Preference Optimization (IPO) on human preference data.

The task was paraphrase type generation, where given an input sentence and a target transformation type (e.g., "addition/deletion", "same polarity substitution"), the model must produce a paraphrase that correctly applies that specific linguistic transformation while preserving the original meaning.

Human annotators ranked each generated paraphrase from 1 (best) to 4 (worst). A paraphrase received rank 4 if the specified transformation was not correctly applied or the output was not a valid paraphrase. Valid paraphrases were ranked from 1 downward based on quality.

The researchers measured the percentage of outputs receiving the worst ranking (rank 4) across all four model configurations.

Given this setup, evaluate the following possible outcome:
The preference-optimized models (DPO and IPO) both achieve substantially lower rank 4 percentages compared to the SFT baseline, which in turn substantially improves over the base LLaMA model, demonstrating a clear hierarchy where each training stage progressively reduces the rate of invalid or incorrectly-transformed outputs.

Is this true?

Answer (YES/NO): NO